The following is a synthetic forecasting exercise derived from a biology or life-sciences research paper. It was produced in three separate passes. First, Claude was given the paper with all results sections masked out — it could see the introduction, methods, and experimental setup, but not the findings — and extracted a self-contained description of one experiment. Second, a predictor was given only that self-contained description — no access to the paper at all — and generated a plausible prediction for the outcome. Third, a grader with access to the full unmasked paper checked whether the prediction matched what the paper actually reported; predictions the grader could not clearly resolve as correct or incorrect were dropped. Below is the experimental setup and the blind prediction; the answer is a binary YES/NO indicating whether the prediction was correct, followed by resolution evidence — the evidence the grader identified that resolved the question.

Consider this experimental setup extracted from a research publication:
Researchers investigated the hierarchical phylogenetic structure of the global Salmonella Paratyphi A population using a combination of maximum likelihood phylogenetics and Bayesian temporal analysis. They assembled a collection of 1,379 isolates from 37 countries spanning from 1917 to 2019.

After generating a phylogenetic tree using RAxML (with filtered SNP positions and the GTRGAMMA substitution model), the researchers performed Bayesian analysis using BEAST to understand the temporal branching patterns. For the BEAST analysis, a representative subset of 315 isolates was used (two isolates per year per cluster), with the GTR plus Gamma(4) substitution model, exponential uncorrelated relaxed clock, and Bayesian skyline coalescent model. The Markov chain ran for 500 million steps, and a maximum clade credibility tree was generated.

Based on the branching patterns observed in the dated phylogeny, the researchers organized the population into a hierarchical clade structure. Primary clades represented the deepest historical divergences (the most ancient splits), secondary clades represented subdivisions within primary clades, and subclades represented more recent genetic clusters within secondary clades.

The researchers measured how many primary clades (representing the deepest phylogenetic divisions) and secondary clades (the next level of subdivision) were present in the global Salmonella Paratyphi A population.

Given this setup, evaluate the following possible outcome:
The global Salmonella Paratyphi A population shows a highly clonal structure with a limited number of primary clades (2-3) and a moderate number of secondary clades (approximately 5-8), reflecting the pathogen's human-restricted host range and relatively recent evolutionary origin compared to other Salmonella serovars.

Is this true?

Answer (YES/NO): NO